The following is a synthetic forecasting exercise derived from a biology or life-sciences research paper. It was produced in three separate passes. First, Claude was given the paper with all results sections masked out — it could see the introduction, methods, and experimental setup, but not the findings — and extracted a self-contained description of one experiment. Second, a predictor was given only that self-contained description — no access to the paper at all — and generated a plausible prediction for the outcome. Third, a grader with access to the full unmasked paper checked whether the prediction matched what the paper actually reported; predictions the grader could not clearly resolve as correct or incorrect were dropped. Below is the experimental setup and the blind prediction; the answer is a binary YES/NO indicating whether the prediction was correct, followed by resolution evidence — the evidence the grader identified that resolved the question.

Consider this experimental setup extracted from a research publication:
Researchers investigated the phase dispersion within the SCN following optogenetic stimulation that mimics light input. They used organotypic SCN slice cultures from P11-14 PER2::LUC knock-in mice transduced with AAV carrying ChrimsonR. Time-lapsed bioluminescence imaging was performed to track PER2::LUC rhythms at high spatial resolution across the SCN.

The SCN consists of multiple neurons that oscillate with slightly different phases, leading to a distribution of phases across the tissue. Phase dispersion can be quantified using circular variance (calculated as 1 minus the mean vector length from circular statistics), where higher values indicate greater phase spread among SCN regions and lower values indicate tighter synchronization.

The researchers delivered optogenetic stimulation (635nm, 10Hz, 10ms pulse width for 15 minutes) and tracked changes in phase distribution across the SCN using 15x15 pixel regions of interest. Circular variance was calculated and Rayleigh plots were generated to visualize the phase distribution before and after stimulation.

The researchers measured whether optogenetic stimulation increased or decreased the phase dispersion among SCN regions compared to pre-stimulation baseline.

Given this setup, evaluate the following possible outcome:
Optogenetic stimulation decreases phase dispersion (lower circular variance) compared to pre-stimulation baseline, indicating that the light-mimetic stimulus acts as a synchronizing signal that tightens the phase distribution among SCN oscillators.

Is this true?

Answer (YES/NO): NO